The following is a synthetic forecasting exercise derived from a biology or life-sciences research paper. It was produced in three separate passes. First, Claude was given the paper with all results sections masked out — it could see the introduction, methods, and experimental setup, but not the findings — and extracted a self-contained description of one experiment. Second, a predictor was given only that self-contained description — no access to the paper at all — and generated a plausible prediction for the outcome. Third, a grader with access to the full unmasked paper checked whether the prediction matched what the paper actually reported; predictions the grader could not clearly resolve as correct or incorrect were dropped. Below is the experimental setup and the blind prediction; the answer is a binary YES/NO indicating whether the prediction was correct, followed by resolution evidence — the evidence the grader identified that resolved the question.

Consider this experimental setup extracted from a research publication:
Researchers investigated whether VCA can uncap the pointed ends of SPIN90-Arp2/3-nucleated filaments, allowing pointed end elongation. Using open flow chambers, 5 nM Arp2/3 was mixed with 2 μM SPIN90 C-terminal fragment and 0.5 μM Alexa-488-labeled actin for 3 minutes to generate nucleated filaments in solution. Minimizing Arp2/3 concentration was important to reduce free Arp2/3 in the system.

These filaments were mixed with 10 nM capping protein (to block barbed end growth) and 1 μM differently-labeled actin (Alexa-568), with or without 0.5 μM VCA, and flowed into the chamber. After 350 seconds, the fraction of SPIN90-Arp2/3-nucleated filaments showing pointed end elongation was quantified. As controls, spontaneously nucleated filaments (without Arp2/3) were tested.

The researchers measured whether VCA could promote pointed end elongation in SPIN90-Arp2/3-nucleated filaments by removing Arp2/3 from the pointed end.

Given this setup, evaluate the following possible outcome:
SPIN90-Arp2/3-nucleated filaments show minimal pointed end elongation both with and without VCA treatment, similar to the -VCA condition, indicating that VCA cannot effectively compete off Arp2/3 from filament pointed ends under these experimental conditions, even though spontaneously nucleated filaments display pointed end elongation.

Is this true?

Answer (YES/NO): NO